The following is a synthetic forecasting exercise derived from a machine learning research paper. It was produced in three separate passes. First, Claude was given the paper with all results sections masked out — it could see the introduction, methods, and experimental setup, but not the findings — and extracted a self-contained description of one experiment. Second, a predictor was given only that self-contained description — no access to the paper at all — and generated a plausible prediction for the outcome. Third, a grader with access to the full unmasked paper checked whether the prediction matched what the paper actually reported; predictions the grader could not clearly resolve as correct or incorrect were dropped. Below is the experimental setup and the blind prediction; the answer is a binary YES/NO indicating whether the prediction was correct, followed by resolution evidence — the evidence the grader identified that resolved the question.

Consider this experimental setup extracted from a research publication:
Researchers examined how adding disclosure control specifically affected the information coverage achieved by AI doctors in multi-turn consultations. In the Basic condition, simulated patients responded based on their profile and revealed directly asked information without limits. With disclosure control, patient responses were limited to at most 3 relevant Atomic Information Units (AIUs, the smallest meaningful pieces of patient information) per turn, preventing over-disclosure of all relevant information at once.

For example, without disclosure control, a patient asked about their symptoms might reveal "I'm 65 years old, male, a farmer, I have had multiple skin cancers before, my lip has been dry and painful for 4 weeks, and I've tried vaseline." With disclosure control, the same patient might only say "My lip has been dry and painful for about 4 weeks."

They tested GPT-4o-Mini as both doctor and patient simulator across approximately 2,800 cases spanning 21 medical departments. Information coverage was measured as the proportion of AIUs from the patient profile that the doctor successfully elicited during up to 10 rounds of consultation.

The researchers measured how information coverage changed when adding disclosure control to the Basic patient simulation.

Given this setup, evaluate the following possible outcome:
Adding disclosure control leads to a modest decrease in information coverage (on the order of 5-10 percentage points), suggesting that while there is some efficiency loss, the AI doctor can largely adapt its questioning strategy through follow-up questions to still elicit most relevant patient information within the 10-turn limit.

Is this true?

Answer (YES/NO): YES